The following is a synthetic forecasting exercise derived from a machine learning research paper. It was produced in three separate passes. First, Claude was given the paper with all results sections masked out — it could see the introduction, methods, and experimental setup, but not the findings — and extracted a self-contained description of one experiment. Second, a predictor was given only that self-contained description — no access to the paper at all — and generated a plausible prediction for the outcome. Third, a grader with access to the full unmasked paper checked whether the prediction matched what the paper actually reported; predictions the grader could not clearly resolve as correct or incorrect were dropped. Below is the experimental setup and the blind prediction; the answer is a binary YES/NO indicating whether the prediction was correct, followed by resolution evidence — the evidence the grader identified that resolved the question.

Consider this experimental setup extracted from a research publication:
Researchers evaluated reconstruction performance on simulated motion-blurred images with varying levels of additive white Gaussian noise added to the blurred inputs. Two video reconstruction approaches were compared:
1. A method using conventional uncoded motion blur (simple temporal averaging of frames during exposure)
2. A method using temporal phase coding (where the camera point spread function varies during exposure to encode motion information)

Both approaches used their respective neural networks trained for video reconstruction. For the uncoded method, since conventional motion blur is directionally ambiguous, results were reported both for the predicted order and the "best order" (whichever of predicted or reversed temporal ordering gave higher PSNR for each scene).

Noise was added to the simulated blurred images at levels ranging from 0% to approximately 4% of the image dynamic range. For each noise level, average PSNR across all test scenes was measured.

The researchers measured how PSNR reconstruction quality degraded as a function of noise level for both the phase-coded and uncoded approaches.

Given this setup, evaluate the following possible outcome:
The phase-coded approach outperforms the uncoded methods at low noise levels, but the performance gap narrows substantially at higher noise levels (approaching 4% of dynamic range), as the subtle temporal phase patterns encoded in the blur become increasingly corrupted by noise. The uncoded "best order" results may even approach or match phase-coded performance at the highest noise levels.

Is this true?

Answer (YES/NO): NO